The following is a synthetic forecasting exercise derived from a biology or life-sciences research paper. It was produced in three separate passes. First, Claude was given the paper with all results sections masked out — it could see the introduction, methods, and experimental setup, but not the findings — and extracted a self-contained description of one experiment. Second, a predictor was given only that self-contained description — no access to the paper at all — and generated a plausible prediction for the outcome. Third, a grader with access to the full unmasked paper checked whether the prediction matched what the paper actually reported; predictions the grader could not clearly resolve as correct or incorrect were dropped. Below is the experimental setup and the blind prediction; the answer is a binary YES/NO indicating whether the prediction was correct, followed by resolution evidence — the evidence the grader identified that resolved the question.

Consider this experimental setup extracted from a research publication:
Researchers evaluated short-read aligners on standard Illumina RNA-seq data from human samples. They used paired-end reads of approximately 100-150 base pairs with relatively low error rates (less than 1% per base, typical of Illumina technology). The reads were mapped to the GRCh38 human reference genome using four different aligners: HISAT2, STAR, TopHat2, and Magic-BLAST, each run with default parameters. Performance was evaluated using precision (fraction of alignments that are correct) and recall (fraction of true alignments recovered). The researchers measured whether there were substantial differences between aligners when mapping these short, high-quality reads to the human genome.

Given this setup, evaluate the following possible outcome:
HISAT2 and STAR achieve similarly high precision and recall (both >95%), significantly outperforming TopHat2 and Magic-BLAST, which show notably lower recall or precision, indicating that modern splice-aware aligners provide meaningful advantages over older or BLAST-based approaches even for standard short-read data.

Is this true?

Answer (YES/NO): NO